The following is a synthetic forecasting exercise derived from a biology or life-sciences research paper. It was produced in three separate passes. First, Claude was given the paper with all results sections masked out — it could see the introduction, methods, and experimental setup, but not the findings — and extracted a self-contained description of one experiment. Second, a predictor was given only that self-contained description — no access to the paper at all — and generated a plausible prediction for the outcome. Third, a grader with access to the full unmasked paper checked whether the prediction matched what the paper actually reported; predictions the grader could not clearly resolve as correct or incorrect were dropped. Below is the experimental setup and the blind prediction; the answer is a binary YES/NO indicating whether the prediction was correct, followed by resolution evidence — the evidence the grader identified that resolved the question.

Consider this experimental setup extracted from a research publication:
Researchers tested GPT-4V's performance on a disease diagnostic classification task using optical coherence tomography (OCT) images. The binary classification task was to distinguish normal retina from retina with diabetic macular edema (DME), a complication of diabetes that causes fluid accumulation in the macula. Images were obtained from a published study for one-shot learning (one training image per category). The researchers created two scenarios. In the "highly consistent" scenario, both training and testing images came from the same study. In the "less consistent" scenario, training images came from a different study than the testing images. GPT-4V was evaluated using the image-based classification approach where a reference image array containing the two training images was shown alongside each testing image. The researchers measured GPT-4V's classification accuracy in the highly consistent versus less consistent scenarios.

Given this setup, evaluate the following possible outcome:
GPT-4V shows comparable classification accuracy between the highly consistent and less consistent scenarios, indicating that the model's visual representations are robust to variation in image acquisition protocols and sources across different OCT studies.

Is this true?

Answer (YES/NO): YES